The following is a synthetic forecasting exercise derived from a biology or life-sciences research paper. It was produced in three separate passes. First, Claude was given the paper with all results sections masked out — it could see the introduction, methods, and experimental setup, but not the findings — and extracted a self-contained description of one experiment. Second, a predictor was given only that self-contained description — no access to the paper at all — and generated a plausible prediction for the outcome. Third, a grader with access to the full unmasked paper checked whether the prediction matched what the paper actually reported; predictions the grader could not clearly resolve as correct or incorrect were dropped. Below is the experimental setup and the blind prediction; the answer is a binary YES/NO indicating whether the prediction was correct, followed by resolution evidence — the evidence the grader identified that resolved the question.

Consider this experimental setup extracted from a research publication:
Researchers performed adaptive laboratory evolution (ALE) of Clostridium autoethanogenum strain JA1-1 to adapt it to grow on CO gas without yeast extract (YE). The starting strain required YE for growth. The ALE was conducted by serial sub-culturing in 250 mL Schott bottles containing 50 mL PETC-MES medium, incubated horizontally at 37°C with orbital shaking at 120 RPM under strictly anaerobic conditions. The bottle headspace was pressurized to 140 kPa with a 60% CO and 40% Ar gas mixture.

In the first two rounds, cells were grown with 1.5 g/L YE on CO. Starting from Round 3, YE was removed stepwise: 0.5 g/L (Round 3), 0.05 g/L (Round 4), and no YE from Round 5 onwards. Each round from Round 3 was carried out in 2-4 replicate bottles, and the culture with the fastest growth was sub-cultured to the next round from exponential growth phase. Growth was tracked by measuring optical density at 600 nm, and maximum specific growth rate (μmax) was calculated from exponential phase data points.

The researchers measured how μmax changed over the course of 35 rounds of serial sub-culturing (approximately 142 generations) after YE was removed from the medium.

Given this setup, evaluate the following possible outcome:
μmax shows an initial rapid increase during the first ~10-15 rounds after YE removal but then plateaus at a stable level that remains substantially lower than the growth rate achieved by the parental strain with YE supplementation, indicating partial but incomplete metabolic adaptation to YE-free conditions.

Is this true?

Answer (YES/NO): NO